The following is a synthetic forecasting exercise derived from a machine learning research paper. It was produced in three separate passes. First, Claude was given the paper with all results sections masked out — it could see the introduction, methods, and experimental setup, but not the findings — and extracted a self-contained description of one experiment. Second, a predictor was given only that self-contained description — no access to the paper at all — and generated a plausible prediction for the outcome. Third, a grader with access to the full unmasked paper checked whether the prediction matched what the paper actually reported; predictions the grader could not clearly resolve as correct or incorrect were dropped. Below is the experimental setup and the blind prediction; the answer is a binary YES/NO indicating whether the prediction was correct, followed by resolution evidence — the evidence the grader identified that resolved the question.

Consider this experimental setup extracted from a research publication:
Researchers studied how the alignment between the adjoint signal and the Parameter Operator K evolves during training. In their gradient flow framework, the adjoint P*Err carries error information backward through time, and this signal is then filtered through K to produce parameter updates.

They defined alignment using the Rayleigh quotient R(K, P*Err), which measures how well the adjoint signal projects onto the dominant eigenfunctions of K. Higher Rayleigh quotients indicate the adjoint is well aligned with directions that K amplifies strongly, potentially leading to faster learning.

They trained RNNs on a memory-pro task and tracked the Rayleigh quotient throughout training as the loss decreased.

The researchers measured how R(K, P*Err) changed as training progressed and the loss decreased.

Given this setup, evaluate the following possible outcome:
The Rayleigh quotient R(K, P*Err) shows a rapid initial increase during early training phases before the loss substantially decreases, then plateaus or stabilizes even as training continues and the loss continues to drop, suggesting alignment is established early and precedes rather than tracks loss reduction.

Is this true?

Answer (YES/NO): NO